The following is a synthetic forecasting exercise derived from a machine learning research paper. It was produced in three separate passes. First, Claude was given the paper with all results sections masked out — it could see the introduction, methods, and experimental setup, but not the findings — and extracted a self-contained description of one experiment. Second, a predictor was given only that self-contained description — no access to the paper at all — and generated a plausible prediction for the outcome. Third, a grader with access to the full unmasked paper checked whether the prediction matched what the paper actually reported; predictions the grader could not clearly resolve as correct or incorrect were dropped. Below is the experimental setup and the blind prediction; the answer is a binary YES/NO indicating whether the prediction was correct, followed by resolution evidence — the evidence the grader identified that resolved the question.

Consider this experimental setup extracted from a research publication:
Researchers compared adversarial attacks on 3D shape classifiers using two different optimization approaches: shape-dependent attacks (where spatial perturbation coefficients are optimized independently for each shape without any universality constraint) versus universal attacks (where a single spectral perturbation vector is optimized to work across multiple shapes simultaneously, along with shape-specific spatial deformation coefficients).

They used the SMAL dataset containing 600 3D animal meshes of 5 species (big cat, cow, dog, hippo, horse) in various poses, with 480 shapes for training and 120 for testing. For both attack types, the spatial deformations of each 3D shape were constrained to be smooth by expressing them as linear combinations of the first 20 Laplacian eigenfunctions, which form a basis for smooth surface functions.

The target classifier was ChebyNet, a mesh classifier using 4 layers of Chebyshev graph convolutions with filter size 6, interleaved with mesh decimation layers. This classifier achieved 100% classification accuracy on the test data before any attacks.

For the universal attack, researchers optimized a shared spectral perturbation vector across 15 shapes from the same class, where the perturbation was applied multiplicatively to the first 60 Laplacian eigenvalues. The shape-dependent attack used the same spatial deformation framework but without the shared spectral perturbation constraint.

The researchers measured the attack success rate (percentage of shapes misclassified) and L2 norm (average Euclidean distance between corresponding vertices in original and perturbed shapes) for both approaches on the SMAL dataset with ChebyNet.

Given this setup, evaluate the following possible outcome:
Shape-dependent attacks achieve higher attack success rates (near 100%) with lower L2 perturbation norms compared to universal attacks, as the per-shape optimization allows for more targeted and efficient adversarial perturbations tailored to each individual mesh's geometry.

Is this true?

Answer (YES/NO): NO